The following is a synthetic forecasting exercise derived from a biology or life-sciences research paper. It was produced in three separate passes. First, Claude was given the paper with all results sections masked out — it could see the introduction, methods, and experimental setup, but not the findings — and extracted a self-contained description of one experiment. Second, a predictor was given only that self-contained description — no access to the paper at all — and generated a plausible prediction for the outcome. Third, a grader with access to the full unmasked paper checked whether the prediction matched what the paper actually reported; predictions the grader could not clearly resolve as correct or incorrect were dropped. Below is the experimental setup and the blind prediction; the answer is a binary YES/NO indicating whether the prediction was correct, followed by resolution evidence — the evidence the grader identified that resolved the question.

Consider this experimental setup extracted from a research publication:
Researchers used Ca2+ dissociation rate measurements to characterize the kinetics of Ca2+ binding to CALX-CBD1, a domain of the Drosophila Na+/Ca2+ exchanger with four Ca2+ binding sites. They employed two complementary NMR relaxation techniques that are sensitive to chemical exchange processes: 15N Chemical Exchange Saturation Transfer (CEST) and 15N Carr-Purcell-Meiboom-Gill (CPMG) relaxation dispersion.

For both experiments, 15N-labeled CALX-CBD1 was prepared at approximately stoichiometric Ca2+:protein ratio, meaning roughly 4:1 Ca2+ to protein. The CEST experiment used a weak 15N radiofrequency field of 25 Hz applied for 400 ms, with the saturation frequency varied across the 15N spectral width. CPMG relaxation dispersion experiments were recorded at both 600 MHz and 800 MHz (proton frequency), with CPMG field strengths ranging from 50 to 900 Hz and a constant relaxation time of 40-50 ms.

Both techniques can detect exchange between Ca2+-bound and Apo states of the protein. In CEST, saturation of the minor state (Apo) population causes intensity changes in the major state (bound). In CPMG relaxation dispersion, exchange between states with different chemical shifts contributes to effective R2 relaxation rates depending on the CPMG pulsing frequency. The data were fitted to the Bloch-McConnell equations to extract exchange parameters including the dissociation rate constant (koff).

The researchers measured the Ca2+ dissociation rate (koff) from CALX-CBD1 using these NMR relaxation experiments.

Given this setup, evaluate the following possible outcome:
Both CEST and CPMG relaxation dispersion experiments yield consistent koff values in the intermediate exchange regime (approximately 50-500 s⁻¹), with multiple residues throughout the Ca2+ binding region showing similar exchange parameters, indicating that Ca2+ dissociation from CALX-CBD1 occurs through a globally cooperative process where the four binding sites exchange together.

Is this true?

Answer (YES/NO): NO